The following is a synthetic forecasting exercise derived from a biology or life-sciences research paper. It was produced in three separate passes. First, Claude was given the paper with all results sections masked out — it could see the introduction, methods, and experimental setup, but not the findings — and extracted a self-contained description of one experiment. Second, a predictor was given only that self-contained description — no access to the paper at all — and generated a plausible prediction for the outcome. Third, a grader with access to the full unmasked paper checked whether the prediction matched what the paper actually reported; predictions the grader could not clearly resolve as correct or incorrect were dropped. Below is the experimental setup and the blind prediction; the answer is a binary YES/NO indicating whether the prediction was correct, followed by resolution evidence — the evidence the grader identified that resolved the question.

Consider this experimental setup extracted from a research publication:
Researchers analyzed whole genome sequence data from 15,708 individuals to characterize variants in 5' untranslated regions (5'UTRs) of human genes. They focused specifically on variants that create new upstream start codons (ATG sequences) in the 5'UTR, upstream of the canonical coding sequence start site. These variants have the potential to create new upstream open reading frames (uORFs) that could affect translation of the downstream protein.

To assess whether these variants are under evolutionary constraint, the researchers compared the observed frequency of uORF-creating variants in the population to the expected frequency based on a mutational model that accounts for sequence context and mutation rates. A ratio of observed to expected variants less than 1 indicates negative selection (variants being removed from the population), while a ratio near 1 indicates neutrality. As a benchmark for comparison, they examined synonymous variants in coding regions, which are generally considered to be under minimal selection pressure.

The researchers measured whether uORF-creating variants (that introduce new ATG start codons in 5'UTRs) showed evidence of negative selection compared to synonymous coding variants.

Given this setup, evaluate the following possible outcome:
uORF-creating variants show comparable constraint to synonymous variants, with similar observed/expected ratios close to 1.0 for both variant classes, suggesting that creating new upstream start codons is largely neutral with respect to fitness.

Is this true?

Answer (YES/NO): NO